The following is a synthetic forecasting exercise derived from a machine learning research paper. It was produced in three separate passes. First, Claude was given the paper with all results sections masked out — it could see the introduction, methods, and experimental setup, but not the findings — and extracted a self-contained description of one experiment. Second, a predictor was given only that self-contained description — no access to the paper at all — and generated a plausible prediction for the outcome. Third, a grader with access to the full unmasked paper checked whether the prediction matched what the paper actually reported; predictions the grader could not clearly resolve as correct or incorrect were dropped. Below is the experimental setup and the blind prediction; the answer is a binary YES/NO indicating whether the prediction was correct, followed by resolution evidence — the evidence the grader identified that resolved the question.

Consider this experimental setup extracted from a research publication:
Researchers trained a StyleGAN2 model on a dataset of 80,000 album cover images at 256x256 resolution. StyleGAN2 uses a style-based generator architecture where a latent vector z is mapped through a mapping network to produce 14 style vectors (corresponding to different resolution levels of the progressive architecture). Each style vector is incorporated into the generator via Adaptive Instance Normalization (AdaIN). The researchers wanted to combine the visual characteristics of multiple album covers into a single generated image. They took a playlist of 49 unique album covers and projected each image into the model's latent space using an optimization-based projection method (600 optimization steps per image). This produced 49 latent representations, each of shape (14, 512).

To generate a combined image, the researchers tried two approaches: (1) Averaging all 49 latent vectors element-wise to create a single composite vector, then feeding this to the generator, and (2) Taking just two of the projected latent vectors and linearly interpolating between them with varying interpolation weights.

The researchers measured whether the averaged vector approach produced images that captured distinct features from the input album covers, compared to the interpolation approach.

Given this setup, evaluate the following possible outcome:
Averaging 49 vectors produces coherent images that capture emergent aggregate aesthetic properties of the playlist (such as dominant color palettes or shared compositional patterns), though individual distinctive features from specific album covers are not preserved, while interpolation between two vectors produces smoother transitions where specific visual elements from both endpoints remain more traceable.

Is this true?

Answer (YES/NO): NO